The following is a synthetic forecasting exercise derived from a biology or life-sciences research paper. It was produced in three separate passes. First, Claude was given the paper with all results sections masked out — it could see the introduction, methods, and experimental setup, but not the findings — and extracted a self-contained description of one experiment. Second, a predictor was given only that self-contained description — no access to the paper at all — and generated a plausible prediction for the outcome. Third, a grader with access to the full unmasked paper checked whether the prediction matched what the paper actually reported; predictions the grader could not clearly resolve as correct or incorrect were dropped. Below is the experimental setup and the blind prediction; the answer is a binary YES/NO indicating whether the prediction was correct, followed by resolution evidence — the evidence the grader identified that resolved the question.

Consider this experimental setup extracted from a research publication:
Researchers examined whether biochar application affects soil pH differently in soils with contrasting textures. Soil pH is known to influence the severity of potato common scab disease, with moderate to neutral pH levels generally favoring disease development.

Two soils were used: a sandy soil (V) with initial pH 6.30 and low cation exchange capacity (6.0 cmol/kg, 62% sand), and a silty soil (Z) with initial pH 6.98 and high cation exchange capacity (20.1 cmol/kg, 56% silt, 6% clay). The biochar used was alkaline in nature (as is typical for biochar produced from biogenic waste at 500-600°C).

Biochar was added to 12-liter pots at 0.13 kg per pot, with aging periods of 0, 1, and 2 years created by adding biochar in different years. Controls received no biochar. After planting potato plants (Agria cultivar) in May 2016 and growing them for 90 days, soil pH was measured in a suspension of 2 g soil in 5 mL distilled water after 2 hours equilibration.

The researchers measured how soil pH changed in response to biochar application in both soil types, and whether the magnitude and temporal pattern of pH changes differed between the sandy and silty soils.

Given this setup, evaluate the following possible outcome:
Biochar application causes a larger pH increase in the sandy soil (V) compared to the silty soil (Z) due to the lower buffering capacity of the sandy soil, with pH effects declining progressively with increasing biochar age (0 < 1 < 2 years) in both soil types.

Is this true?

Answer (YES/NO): NO